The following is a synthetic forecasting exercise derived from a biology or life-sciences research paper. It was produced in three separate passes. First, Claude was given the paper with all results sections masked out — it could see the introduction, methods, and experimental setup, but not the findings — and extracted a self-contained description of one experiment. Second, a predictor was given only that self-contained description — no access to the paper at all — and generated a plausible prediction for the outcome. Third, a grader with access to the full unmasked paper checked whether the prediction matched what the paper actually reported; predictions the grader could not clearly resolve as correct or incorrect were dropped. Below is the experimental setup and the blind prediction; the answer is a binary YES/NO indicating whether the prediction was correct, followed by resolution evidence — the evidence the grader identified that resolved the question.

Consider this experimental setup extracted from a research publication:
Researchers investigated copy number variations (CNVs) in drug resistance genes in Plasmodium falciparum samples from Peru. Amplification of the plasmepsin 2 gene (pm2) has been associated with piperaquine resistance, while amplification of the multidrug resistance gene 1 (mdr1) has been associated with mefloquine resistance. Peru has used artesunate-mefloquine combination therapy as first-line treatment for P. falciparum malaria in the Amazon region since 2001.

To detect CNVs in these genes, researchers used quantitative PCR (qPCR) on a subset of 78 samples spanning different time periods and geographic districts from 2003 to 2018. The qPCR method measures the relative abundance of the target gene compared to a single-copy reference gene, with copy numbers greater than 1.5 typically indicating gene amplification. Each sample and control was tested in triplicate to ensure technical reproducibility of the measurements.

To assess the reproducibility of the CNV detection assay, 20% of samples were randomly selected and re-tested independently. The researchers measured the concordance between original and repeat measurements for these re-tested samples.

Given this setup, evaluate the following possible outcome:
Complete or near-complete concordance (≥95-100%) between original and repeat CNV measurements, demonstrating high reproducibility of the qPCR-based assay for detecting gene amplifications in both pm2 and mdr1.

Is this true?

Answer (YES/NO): YES